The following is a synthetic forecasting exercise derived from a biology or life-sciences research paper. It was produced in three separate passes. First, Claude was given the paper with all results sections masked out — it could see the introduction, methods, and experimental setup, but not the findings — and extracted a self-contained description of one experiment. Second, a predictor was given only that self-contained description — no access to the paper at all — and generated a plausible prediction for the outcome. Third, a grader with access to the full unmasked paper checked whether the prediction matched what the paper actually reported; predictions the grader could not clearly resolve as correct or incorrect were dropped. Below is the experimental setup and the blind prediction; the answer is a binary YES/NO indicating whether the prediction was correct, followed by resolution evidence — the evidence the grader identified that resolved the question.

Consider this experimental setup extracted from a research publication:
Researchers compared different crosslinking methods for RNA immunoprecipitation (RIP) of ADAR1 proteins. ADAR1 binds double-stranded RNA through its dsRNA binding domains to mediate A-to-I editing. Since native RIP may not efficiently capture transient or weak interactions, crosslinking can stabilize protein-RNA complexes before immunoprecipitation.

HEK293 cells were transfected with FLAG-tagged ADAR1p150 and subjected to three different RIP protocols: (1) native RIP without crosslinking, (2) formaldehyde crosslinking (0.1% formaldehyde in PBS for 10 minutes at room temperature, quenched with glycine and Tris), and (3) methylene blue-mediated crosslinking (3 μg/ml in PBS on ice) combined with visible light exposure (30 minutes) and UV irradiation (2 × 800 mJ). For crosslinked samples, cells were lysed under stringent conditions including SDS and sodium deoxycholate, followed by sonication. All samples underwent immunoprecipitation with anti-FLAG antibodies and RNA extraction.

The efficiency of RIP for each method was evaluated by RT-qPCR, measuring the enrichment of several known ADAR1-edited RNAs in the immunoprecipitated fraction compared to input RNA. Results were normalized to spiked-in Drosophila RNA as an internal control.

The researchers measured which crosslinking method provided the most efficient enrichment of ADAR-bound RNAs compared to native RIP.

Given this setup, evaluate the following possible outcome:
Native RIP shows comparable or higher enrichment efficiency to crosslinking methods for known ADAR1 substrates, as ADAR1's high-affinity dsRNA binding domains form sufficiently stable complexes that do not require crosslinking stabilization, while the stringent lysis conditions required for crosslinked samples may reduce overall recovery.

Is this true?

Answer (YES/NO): NO